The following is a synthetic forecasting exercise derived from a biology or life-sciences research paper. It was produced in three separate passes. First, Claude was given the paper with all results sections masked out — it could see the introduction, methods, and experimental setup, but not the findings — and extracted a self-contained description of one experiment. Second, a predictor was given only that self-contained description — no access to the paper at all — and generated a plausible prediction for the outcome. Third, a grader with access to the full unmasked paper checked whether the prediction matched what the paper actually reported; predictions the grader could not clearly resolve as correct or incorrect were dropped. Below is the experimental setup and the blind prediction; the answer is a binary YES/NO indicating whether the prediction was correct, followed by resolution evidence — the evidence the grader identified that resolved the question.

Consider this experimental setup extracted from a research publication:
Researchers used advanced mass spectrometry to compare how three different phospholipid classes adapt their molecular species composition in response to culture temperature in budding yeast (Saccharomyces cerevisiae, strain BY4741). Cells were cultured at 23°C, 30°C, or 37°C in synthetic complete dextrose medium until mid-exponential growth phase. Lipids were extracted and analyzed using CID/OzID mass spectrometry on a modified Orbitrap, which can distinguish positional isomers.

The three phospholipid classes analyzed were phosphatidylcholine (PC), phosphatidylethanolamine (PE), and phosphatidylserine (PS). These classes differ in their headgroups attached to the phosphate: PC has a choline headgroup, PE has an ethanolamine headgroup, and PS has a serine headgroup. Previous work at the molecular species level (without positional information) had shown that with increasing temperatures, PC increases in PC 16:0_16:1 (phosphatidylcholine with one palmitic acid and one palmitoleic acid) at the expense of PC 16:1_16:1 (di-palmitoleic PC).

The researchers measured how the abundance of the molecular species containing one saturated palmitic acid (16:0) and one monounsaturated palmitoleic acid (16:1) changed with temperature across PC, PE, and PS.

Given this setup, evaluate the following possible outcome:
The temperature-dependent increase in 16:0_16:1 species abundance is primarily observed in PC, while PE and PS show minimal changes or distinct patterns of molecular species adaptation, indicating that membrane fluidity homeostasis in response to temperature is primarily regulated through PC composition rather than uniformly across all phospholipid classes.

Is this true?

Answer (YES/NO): YES